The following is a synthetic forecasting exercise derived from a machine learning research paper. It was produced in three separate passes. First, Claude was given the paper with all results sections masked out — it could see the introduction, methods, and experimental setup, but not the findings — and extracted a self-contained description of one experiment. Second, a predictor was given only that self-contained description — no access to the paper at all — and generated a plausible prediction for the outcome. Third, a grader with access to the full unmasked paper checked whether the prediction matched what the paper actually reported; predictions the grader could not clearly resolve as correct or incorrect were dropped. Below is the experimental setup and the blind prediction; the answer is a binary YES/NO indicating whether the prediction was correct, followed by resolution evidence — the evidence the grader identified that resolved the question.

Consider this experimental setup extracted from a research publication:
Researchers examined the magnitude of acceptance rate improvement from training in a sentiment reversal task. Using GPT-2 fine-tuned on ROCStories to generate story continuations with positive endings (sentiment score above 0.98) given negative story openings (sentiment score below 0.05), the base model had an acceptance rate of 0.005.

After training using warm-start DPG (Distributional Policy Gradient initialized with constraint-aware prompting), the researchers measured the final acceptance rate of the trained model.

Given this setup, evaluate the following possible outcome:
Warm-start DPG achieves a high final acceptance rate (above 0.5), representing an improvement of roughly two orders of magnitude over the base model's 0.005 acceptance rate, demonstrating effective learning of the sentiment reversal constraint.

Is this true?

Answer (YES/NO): NO